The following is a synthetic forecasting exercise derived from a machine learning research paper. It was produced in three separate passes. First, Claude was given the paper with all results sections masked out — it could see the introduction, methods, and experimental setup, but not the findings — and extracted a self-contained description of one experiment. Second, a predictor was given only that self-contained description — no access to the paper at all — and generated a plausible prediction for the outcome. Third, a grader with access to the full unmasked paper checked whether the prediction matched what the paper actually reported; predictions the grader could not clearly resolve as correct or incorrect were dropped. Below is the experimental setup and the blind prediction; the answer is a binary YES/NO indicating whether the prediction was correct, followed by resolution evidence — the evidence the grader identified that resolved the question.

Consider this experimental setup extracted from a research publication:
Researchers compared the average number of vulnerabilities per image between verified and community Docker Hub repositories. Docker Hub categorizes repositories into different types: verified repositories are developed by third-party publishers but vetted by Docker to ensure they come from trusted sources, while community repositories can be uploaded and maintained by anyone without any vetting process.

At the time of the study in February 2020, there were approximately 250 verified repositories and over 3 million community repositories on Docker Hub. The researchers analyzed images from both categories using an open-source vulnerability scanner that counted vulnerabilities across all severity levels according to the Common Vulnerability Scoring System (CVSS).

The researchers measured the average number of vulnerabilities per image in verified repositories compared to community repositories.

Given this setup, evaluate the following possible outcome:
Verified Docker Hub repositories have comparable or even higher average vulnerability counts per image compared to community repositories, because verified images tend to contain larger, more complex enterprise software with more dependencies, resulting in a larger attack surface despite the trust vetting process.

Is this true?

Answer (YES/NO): NO